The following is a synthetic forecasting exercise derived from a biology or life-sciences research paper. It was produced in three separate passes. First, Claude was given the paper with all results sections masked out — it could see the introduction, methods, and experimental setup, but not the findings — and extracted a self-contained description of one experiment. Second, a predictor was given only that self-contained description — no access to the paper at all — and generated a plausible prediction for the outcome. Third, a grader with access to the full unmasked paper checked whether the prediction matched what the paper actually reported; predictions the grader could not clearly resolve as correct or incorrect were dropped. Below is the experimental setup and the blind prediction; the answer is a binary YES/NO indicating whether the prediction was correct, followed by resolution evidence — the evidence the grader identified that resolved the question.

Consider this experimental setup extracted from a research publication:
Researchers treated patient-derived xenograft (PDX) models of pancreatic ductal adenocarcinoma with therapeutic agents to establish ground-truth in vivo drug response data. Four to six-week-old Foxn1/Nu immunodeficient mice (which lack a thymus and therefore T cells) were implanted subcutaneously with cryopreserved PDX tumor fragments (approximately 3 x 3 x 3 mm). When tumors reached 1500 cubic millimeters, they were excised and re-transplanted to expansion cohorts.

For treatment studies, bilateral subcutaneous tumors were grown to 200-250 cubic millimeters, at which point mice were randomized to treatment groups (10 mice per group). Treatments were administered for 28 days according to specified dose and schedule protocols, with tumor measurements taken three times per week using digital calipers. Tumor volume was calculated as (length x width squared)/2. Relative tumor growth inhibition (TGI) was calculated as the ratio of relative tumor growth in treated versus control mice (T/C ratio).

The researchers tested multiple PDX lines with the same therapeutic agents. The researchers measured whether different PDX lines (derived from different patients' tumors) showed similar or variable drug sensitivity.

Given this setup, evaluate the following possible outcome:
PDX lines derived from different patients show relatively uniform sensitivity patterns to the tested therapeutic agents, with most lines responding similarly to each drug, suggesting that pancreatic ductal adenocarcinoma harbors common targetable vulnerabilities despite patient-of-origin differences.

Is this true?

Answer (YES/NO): NO